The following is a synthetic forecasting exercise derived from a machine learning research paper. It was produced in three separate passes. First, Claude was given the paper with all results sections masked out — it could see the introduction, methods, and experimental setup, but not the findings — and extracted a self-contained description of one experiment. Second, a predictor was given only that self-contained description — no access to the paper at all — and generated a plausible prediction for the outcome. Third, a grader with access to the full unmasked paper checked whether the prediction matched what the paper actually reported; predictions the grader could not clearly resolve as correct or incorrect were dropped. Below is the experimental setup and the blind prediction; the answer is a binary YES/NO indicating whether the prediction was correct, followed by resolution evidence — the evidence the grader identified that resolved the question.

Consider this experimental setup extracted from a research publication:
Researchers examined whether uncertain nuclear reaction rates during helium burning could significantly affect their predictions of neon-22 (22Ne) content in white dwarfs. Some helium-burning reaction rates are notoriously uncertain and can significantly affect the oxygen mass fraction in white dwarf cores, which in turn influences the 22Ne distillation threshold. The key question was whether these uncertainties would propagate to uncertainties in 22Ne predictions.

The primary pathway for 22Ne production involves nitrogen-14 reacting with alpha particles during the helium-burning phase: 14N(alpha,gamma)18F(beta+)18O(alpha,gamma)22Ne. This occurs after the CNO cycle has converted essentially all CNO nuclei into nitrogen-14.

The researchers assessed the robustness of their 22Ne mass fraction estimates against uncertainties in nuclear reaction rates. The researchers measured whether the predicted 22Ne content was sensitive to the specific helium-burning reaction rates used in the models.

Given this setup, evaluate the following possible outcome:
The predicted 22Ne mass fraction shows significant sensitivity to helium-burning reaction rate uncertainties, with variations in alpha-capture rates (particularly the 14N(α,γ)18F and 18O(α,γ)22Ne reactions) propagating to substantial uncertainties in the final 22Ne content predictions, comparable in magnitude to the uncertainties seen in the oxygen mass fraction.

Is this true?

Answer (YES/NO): NO